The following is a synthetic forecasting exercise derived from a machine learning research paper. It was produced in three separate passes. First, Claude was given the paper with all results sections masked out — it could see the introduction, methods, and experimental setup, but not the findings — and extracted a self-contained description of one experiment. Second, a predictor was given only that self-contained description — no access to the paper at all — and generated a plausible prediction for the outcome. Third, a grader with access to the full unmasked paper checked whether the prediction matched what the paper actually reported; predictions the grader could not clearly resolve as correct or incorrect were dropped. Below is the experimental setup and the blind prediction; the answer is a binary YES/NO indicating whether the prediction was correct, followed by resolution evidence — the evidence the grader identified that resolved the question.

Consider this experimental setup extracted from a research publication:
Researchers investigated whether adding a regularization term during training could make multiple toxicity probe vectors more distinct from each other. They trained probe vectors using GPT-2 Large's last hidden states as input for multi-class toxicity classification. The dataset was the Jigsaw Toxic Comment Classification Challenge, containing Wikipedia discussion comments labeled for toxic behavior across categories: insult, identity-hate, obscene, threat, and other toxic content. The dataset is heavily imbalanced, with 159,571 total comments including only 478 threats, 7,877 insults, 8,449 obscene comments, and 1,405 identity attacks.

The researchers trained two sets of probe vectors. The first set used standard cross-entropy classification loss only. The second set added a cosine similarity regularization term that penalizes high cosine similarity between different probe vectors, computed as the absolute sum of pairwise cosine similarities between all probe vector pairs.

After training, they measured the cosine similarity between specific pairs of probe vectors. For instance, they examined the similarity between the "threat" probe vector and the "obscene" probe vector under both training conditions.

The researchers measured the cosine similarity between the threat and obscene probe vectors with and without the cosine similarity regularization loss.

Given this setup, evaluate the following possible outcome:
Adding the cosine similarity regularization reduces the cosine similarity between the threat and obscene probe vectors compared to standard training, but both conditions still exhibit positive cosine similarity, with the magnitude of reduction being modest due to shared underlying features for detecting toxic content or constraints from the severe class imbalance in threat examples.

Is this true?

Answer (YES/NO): NO